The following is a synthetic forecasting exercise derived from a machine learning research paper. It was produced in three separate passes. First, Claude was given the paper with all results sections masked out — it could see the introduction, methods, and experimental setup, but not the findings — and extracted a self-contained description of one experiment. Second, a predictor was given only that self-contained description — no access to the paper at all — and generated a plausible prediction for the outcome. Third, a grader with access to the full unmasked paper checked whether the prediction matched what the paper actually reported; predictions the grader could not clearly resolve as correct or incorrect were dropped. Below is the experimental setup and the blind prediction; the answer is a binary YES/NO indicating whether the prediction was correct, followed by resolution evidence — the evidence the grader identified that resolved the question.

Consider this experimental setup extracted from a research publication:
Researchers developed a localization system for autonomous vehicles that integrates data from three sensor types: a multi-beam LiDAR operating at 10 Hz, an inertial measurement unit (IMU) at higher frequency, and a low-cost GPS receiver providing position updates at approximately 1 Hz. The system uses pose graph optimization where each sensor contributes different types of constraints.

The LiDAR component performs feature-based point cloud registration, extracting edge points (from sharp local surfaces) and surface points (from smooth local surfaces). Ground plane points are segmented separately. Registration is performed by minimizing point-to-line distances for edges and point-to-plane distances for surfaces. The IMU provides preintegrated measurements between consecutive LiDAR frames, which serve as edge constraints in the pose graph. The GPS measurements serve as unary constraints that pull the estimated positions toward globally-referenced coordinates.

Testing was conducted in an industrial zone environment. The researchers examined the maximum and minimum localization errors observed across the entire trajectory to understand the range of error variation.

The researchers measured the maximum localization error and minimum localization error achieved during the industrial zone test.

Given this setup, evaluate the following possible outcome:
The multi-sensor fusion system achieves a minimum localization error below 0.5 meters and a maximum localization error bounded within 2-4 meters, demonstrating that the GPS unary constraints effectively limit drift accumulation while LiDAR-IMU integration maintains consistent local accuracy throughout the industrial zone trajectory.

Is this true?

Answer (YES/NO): NO